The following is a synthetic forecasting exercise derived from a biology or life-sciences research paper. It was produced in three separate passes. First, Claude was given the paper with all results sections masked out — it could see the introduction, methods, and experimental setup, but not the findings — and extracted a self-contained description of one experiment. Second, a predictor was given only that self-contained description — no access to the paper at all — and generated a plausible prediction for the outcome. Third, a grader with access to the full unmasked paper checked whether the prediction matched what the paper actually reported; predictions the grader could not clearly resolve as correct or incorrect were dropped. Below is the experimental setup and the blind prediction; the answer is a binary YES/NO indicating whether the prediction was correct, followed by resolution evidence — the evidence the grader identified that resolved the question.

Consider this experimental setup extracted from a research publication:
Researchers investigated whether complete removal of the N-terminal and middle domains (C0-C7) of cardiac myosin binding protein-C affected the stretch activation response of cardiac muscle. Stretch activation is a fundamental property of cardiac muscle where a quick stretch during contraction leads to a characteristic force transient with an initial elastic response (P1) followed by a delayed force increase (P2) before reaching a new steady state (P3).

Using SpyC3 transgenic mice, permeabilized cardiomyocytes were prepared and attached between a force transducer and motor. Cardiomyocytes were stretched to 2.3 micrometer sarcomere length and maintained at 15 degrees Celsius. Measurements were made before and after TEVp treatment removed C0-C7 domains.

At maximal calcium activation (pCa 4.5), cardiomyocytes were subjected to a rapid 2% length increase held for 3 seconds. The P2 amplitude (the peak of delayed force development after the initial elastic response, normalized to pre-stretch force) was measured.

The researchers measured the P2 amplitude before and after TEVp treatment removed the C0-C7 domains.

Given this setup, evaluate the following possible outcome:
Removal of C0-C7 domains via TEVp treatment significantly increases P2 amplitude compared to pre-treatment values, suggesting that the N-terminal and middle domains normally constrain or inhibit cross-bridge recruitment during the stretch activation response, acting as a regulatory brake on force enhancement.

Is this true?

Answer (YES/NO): NO